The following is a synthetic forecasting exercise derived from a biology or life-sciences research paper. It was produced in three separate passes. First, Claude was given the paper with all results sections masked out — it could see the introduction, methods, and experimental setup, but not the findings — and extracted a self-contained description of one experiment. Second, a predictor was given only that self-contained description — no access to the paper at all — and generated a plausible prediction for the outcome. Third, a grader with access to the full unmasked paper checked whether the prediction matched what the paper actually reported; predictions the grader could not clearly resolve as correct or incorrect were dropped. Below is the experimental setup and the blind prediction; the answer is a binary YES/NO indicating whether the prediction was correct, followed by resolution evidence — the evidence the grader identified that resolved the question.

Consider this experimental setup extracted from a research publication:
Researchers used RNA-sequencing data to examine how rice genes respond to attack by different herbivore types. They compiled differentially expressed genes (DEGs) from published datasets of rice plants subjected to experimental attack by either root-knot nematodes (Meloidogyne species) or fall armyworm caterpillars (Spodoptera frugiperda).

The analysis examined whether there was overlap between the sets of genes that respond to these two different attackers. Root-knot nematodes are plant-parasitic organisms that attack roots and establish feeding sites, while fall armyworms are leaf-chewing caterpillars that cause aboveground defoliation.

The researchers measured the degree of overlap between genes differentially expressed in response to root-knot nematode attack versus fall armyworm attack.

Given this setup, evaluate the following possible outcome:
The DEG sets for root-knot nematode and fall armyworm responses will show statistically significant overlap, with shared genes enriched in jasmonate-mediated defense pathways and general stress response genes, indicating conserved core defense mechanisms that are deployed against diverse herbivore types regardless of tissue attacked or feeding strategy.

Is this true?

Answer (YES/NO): NO